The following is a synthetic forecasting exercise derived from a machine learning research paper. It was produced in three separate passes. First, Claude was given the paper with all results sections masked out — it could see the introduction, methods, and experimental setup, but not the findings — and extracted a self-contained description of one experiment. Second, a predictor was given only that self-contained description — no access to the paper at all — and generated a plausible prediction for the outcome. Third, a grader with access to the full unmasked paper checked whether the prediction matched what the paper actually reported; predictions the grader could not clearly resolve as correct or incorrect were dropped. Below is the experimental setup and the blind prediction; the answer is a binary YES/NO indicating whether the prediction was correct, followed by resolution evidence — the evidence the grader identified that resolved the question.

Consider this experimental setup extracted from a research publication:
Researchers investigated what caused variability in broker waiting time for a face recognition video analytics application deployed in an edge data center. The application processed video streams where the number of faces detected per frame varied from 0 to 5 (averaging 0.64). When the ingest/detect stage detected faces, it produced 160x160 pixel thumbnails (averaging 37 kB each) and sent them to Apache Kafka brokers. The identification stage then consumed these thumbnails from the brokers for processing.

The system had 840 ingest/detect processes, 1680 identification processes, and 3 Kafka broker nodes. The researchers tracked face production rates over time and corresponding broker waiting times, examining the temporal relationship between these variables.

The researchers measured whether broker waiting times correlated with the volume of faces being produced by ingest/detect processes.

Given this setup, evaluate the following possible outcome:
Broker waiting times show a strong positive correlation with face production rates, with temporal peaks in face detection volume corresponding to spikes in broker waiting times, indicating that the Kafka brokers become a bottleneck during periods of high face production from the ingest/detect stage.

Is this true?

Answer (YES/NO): NO